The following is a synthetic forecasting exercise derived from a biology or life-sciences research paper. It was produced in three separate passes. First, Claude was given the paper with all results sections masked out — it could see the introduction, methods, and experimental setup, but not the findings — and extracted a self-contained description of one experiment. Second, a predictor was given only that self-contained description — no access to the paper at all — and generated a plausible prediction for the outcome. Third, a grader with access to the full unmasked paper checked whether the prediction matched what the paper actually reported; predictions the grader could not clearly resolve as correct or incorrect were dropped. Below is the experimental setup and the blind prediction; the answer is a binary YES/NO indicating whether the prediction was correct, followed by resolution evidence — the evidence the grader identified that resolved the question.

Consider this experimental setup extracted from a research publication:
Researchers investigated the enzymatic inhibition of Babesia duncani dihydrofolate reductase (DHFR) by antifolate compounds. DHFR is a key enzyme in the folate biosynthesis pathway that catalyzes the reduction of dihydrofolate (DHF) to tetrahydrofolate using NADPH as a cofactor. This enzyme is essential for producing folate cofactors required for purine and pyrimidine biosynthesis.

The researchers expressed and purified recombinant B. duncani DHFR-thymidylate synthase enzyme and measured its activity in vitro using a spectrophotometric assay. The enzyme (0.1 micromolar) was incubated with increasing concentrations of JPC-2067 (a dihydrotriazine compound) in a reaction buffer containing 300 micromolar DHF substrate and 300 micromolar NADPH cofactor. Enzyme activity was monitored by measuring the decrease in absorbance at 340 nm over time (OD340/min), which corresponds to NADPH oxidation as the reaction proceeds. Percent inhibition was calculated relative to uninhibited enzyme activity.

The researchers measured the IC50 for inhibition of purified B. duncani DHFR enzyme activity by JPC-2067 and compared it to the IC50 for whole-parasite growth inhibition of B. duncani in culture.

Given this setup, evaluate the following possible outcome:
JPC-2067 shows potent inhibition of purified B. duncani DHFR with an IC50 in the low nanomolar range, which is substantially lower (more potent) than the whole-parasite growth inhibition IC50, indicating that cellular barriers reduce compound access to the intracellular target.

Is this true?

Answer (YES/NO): NO